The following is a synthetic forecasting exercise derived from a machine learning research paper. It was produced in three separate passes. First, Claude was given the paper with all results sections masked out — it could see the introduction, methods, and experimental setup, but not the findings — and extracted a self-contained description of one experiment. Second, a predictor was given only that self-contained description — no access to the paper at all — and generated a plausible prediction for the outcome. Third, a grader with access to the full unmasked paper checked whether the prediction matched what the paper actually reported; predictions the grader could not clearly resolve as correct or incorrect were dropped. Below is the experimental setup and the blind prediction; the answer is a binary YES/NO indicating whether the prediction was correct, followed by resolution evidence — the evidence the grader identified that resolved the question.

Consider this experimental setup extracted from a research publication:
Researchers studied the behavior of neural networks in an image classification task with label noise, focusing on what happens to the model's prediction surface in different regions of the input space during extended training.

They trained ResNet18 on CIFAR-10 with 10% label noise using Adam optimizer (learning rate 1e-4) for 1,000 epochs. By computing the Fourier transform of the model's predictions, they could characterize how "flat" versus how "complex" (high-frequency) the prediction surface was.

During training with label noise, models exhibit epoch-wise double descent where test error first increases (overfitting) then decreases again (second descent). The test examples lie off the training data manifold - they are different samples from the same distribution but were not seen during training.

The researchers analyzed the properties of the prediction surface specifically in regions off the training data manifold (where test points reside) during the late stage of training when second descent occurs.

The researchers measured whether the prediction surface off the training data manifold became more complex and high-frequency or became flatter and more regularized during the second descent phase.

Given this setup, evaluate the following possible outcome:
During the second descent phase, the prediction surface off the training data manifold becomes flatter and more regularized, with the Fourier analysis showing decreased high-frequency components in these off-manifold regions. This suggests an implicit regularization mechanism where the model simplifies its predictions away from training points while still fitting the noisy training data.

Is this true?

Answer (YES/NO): YES